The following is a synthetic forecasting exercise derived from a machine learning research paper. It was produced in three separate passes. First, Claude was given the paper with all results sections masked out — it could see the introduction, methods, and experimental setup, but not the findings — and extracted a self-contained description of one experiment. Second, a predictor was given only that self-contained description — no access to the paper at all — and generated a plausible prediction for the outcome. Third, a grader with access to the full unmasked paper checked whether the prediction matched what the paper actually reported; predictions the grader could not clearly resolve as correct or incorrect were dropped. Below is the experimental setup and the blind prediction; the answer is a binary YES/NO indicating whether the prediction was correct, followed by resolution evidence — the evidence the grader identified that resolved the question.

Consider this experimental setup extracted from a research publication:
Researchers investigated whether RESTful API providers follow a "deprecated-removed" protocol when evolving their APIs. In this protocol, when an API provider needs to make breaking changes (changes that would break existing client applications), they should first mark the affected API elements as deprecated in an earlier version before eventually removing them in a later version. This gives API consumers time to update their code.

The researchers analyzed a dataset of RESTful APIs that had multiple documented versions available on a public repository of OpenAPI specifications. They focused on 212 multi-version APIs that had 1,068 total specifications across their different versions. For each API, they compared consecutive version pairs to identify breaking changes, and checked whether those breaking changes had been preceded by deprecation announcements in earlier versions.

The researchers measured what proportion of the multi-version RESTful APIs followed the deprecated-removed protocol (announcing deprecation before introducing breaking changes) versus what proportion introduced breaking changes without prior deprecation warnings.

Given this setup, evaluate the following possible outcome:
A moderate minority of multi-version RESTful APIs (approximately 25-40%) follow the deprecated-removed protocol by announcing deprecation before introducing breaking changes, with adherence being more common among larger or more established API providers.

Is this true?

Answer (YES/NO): NO